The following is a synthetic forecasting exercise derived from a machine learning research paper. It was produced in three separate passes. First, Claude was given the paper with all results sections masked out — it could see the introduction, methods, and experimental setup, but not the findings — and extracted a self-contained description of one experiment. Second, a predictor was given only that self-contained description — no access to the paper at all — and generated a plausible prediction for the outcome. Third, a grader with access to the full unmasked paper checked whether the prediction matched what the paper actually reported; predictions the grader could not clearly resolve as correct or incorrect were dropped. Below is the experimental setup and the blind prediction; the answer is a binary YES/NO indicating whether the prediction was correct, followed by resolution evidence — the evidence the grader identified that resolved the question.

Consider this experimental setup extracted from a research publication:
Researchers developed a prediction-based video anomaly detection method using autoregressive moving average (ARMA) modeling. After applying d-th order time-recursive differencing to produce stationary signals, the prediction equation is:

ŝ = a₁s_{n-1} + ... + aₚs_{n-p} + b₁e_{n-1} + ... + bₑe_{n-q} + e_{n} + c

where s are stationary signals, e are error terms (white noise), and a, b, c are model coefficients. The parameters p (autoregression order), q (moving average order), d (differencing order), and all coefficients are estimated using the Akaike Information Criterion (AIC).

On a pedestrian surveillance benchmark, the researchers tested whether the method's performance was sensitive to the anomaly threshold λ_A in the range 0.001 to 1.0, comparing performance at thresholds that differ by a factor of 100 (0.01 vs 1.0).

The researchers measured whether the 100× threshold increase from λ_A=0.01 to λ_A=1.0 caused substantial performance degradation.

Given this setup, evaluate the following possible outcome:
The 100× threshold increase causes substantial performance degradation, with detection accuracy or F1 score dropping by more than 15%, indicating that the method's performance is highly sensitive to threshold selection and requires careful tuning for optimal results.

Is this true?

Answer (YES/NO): NO